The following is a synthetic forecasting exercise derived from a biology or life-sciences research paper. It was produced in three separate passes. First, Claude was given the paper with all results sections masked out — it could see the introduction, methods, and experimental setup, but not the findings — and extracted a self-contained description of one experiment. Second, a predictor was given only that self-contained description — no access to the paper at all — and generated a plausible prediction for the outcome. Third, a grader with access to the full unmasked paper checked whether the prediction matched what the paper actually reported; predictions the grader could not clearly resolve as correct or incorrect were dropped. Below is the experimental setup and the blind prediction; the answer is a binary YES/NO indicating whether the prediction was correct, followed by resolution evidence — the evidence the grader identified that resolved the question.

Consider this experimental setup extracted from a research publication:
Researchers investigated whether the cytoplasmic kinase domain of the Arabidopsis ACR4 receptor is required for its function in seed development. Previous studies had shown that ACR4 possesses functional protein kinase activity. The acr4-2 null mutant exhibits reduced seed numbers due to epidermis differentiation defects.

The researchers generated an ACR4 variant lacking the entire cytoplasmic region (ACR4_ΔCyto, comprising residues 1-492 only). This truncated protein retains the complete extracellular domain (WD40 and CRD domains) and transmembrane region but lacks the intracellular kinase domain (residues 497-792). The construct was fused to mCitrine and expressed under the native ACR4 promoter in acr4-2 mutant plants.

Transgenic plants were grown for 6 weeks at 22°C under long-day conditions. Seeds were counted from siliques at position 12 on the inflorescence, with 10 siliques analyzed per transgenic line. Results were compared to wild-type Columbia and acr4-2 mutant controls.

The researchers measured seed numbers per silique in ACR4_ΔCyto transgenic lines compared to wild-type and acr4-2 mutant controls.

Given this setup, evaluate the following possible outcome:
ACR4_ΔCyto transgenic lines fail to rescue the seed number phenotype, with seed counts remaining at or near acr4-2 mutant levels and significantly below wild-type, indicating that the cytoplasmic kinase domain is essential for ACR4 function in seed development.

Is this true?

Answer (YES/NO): YES